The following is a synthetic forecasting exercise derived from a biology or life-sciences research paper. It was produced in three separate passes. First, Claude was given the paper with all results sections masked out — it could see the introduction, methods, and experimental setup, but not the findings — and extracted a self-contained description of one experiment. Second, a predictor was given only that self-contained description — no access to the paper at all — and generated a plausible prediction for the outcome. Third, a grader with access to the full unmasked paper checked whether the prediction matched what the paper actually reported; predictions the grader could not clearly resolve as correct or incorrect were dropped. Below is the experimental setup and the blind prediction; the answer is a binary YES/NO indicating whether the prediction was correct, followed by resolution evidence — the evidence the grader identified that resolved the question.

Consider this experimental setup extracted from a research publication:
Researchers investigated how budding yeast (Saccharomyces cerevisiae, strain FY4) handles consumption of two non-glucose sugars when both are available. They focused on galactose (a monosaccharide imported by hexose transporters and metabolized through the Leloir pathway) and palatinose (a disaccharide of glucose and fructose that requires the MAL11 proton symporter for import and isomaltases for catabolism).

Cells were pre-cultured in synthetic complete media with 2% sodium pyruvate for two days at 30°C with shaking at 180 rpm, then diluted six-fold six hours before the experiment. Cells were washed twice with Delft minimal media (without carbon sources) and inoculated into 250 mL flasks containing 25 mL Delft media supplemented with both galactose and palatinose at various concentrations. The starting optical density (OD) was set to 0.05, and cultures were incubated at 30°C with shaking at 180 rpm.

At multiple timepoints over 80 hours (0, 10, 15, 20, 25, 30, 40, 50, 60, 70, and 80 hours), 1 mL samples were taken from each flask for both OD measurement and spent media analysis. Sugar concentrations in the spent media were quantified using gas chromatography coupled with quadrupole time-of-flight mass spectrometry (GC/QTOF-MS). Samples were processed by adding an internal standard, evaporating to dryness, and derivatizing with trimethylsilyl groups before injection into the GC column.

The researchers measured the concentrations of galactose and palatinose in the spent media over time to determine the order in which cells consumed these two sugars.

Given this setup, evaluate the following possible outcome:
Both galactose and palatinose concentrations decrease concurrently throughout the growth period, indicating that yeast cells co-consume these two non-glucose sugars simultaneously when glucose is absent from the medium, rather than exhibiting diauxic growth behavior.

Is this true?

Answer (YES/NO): NO